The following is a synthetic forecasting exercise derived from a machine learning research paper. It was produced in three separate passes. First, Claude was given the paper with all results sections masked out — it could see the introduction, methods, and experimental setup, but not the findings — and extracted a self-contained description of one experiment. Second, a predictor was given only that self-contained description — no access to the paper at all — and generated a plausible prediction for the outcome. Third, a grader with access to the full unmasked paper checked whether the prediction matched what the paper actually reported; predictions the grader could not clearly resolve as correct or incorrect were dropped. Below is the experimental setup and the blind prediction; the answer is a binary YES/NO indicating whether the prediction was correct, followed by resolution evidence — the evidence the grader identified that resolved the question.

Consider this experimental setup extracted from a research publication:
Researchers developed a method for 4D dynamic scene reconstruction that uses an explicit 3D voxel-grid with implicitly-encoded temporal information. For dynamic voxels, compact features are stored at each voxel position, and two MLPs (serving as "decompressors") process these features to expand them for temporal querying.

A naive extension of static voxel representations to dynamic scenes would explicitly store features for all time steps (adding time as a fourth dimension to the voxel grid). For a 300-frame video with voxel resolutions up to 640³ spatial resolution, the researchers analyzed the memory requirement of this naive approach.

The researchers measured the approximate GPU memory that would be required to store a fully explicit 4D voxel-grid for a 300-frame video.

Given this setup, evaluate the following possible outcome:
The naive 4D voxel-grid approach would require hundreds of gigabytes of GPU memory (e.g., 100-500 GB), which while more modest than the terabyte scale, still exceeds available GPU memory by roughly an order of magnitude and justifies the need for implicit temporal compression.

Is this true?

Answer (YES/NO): NO